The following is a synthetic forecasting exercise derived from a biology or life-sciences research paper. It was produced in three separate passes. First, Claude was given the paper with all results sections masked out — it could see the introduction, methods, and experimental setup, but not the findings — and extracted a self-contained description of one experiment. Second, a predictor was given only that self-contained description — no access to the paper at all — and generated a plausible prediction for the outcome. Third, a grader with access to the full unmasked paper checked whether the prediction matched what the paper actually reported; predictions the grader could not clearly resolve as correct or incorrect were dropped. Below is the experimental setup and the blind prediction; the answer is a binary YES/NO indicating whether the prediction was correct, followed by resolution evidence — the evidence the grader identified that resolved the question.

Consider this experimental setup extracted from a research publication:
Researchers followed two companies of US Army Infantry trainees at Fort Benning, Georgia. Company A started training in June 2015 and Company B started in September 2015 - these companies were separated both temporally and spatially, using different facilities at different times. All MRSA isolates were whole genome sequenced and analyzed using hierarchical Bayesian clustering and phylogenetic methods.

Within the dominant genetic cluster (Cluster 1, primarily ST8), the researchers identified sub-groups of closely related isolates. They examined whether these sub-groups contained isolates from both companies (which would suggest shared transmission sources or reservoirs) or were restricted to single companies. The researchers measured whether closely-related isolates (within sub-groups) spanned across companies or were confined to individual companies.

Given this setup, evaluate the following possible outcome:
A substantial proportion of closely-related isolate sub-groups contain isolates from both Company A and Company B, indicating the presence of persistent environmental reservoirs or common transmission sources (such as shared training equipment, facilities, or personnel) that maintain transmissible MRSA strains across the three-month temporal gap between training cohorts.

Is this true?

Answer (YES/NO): NO